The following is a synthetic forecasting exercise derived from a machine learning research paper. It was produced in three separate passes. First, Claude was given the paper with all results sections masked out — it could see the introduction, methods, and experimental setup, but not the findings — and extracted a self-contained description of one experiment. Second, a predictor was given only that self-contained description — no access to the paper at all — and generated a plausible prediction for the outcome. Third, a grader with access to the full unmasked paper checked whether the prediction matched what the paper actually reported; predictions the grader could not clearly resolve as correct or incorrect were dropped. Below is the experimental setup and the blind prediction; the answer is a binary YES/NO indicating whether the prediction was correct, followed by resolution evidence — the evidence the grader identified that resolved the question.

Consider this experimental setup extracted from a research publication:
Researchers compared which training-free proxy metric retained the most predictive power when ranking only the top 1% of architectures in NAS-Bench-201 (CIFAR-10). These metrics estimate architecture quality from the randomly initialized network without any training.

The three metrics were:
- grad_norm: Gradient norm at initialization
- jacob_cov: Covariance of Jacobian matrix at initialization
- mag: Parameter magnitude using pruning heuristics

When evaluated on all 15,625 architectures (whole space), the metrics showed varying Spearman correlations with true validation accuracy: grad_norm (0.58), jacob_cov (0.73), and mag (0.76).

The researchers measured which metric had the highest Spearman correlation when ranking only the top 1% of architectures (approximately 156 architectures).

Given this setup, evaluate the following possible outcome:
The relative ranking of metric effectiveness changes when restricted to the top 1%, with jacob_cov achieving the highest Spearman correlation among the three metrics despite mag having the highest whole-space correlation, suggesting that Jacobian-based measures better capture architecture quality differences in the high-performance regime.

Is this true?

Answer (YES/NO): NO